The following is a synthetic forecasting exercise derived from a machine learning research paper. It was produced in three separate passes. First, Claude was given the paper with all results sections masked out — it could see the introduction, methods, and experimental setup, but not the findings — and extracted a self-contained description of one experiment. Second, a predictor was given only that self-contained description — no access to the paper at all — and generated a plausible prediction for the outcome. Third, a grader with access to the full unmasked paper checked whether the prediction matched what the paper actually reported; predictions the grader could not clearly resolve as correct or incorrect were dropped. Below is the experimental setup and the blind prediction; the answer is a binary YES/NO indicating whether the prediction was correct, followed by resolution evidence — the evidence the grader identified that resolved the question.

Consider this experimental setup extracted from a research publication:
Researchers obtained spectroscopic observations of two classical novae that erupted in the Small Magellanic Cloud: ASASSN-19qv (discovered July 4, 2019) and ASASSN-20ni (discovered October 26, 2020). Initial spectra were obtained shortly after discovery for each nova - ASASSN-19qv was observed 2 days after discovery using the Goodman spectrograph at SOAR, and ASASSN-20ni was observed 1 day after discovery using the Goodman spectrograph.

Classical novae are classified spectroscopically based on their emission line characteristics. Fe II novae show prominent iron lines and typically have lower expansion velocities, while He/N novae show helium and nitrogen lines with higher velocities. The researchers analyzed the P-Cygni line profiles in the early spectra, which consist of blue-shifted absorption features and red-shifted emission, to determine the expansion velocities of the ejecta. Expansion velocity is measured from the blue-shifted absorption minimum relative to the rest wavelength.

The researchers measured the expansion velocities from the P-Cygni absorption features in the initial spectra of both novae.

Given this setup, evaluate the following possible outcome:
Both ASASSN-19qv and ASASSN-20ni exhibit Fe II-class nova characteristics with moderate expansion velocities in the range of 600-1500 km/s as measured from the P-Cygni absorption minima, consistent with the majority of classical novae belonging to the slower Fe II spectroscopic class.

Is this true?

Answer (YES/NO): NO